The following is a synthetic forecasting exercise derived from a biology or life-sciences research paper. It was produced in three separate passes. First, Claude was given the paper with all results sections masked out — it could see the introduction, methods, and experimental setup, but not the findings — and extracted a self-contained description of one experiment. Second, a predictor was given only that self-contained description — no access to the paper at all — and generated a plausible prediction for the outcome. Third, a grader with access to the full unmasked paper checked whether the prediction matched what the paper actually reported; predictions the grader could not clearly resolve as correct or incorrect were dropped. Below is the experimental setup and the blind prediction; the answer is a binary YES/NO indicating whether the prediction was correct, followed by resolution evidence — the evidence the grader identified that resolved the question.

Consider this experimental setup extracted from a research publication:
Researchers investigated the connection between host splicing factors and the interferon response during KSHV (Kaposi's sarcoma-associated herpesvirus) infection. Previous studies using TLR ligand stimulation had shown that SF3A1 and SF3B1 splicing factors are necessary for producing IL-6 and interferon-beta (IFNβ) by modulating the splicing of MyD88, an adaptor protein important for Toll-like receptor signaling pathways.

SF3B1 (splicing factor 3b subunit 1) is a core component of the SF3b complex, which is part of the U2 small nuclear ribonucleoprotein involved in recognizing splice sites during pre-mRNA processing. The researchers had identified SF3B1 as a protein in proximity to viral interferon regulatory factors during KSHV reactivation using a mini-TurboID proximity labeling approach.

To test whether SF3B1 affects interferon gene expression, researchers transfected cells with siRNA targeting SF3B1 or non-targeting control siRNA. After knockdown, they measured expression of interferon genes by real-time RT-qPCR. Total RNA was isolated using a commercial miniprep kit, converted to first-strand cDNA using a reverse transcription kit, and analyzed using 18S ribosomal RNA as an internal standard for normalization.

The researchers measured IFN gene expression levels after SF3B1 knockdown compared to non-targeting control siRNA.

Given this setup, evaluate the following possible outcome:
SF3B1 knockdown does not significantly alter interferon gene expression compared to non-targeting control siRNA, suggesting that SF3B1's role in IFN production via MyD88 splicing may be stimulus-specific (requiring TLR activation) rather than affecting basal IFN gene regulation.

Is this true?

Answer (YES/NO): NO